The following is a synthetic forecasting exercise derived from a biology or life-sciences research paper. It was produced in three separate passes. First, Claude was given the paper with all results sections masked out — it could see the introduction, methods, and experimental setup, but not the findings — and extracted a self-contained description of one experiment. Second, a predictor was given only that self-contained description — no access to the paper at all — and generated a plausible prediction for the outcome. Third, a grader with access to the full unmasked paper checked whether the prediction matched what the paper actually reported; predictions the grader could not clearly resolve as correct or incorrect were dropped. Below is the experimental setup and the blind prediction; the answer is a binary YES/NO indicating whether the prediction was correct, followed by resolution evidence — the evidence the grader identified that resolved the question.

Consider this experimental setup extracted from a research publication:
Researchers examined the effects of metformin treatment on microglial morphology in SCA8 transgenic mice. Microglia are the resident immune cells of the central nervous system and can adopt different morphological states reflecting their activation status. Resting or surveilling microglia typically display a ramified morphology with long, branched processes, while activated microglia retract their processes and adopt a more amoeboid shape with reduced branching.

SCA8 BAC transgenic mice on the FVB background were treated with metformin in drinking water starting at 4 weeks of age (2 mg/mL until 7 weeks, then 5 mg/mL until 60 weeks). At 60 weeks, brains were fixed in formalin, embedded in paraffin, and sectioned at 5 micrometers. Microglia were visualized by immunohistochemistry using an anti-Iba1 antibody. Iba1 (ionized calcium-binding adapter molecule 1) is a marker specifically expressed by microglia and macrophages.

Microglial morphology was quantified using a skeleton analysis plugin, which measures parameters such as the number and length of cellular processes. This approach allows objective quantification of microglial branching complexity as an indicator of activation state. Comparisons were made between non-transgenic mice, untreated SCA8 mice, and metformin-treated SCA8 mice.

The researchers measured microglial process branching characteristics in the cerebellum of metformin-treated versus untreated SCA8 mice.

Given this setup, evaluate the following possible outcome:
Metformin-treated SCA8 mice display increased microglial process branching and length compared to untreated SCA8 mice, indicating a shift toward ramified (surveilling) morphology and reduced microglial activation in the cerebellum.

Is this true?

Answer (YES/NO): NO